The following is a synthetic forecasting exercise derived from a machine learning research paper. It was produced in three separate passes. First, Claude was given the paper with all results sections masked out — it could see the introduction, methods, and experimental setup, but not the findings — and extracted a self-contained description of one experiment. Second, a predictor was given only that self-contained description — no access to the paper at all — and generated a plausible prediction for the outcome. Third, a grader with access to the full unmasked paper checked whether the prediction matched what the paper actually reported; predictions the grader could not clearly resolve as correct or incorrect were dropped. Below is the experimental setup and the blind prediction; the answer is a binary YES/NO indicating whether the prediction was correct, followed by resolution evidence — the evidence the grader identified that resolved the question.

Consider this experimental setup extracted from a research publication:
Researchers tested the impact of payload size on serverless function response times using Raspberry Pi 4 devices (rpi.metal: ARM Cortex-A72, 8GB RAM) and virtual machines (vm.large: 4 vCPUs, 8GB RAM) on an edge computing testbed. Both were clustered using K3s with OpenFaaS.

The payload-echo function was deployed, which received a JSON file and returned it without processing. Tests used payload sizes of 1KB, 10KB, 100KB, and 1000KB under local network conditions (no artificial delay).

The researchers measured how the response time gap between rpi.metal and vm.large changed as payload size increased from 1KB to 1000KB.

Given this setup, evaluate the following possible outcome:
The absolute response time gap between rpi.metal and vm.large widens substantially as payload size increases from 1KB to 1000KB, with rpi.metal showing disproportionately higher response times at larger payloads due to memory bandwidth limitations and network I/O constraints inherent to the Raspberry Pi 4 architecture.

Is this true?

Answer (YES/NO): NO